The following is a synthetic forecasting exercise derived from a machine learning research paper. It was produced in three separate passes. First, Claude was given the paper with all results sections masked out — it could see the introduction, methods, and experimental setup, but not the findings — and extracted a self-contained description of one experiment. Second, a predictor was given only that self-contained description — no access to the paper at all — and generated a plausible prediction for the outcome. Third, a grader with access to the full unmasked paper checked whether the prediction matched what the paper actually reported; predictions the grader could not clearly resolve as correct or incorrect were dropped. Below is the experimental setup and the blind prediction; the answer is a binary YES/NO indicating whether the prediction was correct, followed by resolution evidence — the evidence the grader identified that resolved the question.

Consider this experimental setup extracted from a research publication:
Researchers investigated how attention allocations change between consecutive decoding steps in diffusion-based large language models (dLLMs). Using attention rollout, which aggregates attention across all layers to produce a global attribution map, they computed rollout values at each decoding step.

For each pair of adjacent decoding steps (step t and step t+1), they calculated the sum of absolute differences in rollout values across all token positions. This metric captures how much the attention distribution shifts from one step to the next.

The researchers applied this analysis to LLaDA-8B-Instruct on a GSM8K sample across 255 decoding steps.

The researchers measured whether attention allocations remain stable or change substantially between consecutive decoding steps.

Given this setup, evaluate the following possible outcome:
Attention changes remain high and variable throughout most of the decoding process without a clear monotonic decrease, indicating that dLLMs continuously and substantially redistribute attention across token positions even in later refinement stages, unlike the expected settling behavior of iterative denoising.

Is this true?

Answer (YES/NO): NO